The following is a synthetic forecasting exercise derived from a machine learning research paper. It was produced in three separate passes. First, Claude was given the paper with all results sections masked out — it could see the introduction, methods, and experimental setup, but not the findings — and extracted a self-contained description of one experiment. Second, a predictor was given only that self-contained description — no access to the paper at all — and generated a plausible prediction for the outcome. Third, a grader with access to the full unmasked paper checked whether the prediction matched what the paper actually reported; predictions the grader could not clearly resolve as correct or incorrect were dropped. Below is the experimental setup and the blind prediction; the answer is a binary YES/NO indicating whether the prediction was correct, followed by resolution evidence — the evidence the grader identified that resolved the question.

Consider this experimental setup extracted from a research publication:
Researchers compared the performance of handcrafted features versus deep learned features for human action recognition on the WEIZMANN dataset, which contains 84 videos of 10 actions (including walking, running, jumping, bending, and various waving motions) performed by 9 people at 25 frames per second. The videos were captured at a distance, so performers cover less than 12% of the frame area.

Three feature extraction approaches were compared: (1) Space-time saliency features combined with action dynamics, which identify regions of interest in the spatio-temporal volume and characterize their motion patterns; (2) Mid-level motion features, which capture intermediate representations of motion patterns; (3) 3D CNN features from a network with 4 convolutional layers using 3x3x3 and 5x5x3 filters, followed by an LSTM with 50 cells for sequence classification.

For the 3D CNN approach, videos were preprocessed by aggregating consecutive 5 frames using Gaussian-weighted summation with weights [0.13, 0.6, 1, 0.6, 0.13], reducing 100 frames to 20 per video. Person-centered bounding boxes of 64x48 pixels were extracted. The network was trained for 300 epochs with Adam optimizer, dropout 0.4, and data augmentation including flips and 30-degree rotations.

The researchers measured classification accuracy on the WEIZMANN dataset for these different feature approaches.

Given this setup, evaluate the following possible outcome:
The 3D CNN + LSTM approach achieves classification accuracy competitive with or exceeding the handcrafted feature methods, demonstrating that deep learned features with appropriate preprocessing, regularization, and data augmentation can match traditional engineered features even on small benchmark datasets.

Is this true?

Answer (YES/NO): NO